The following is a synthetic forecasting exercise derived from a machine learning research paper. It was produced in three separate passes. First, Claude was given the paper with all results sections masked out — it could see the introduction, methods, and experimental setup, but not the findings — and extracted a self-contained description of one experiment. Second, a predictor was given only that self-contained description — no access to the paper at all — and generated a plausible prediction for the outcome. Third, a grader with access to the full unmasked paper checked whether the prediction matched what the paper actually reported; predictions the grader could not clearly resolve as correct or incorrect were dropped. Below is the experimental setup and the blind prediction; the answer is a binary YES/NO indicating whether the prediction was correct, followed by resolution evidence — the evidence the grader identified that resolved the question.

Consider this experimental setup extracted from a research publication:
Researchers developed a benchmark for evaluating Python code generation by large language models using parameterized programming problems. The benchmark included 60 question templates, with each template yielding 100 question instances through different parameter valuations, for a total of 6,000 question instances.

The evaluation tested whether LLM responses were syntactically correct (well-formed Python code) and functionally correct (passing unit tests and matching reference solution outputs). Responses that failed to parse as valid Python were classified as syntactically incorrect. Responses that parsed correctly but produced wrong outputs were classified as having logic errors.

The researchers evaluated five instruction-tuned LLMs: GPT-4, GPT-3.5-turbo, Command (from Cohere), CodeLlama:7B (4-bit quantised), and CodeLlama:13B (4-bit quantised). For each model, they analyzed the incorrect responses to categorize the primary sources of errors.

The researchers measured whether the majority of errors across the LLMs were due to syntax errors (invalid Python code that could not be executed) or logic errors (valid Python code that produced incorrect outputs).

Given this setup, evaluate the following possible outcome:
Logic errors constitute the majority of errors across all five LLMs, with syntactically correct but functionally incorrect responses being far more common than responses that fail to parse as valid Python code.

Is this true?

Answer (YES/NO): YES